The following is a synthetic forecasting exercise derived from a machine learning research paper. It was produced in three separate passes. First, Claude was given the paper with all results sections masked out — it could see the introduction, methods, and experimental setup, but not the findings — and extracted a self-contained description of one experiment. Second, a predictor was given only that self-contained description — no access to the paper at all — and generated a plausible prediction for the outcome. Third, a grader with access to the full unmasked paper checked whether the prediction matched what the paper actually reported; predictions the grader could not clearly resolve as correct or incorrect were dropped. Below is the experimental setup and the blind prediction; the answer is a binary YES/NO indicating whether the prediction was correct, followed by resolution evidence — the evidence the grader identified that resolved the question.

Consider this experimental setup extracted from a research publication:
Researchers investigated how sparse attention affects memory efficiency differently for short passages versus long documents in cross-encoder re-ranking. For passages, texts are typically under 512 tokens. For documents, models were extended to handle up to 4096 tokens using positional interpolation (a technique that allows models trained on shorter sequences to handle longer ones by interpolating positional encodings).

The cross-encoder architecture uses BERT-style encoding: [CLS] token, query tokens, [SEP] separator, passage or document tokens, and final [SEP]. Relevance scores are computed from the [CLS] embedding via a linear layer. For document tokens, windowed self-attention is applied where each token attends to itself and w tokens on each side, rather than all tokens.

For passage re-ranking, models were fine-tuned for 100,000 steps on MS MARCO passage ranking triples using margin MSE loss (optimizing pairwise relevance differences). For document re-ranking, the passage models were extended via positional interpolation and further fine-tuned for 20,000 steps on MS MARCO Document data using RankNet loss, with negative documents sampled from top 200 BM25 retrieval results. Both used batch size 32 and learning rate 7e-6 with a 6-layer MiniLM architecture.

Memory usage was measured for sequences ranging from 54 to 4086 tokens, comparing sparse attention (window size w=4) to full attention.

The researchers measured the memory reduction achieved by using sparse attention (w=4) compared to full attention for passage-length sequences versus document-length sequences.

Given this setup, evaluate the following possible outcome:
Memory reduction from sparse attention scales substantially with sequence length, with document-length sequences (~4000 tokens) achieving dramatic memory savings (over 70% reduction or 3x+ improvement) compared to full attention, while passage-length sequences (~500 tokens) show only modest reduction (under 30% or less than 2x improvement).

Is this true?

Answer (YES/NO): NO